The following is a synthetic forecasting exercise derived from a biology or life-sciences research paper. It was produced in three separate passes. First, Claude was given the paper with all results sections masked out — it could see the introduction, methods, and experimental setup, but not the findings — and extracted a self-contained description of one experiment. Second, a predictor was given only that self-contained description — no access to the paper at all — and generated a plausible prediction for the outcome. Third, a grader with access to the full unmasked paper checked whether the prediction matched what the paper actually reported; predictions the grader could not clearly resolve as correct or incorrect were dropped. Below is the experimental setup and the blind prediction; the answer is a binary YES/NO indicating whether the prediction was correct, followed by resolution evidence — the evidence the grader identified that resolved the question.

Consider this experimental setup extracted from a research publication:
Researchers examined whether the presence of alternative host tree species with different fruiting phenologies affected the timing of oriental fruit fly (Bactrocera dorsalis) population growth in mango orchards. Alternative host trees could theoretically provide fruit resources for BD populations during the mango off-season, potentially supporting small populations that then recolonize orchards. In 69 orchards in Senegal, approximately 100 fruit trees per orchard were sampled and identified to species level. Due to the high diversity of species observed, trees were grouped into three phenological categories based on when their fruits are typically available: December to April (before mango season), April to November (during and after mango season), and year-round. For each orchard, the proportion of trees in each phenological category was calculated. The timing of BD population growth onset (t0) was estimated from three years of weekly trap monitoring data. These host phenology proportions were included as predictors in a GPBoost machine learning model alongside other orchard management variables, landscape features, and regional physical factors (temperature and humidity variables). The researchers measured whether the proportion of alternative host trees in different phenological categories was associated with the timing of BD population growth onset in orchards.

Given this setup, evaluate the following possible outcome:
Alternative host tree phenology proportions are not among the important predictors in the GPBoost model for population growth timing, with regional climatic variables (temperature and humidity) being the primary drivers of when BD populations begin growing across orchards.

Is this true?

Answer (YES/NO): NO